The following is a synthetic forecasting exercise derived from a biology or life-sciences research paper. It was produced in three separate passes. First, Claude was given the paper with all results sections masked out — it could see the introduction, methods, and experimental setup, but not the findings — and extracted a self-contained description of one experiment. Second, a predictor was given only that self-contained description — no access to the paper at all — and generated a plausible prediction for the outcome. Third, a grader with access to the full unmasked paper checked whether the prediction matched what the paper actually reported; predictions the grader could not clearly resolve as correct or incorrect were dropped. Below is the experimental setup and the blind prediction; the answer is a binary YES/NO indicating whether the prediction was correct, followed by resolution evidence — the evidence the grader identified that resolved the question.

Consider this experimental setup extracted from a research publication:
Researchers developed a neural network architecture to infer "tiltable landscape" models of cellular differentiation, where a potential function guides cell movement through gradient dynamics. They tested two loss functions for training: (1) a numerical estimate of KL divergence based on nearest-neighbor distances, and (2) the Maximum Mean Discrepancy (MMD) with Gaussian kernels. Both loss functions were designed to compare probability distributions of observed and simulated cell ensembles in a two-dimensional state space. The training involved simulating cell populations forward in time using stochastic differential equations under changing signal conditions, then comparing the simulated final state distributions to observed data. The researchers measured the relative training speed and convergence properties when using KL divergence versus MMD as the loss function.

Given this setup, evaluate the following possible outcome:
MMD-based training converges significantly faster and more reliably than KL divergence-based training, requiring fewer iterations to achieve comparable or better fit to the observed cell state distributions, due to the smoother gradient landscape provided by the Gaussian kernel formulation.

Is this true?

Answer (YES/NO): NO